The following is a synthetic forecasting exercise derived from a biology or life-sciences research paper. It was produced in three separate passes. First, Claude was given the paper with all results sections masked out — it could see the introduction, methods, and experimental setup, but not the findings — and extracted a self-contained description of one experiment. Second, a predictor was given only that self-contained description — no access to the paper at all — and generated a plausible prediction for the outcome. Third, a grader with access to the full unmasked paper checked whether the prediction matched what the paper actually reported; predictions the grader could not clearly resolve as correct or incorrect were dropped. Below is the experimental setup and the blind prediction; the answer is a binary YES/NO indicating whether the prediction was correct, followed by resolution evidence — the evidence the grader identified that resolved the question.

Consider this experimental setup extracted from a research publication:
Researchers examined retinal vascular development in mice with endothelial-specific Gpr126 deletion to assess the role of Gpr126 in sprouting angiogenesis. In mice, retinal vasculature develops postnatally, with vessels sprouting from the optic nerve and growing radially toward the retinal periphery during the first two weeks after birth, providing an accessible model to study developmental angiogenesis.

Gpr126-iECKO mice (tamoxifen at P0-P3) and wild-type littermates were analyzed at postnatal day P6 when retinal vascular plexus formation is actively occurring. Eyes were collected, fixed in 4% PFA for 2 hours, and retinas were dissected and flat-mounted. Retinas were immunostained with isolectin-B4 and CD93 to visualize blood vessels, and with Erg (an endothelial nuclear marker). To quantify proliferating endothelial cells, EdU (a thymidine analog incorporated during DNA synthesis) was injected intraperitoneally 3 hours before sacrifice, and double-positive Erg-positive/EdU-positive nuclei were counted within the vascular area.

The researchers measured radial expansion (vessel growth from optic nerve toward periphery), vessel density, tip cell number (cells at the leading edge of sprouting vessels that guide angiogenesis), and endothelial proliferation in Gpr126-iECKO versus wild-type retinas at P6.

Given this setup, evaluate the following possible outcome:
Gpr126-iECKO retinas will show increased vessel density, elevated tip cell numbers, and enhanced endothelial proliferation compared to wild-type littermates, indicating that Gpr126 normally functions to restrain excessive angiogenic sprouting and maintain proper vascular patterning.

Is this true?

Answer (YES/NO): NO